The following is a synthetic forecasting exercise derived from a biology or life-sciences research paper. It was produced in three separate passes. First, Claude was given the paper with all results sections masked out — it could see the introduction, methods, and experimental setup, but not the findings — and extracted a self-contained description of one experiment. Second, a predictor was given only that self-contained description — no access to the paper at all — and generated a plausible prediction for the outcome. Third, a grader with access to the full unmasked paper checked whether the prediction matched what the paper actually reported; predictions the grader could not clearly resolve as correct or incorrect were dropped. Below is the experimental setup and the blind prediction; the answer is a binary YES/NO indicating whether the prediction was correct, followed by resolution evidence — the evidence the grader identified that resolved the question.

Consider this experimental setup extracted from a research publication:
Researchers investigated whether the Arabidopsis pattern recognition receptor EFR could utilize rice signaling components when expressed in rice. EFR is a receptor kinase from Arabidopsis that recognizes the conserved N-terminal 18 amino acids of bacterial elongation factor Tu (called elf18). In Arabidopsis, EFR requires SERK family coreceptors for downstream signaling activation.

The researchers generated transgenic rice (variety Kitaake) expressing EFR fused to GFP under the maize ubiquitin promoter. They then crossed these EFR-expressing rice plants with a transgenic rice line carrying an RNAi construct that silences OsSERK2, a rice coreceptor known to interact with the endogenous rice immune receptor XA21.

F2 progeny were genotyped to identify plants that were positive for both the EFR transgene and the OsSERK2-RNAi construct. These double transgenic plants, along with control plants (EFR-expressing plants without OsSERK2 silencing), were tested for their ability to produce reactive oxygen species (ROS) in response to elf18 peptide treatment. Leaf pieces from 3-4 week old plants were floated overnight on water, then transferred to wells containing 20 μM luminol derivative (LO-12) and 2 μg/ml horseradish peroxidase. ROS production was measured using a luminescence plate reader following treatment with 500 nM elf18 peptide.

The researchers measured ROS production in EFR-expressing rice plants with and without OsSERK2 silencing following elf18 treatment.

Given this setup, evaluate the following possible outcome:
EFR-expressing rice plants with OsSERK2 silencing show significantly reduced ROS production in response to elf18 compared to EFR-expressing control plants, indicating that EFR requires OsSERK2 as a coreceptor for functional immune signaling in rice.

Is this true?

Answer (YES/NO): YES